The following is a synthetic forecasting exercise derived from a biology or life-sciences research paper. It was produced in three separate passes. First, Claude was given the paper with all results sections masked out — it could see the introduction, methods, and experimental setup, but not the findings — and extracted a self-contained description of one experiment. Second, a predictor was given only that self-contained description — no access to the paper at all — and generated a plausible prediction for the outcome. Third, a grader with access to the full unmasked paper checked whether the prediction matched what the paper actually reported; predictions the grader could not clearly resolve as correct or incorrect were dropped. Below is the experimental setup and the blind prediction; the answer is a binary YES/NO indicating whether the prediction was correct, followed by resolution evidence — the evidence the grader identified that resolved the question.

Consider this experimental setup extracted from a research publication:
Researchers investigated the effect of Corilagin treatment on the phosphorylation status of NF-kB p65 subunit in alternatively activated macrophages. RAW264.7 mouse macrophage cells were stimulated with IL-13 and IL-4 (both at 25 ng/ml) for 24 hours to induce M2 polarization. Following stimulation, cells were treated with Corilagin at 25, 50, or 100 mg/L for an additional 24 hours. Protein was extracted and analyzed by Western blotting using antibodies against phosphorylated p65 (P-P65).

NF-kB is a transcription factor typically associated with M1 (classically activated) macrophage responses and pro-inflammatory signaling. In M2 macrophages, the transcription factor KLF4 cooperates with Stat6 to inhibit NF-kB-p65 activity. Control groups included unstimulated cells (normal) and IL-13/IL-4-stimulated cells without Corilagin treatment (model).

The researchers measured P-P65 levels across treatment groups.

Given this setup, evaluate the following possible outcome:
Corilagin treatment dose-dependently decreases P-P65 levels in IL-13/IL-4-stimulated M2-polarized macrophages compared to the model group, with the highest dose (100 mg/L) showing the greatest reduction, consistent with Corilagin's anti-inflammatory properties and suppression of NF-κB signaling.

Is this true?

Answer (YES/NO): NO